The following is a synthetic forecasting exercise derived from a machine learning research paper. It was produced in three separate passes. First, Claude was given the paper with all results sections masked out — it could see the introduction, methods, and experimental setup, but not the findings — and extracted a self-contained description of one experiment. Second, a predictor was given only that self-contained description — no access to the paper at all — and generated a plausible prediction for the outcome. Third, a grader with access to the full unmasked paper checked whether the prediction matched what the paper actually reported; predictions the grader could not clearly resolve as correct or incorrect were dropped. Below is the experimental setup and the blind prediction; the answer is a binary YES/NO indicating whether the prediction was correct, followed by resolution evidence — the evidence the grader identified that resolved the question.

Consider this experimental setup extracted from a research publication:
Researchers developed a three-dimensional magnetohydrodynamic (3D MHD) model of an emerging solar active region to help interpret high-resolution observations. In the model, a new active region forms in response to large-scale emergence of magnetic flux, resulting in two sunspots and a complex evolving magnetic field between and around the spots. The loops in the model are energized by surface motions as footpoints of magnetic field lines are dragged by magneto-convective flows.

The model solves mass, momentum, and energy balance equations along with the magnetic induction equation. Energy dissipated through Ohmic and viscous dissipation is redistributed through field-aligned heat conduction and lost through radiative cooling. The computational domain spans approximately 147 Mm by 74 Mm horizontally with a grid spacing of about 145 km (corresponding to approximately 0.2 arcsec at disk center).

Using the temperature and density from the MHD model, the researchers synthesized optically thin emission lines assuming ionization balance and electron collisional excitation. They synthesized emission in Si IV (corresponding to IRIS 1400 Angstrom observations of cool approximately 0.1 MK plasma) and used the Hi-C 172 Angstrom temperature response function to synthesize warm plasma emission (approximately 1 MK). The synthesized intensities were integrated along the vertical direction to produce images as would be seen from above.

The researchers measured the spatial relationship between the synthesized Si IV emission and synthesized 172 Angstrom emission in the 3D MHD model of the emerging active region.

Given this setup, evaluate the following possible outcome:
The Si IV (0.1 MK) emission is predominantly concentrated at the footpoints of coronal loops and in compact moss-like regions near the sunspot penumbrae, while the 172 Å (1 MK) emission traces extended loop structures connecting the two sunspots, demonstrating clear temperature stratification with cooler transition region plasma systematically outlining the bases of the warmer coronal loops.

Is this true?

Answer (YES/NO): NO